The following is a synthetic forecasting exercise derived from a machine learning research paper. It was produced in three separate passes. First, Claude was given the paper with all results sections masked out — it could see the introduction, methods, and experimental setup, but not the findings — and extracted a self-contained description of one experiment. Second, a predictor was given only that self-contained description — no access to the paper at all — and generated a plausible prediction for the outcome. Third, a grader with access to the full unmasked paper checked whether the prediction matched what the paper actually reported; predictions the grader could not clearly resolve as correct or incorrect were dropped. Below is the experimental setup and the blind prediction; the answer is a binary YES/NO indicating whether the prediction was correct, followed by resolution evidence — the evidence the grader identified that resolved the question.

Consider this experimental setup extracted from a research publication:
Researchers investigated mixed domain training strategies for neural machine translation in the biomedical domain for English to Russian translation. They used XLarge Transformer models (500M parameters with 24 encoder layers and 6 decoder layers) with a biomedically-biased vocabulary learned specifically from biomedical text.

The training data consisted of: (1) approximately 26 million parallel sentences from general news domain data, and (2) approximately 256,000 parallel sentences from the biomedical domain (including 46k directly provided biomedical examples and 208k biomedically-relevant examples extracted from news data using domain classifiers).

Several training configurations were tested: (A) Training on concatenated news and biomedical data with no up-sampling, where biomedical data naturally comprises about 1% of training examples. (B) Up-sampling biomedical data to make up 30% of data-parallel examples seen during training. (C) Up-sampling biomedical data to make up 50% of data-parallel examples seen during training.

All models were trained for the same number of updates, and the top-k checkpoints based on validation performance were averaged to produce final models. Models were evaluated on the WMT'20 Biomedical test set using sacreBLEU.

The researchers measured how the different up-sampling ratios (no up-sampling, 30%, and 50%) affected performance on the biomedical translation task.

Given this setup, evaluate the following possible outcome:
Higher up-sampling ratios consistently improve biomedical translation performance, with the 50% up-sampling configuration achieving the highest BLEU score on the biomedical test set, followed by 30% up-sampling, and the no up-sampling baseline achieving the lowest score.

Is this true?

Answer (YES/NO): NO